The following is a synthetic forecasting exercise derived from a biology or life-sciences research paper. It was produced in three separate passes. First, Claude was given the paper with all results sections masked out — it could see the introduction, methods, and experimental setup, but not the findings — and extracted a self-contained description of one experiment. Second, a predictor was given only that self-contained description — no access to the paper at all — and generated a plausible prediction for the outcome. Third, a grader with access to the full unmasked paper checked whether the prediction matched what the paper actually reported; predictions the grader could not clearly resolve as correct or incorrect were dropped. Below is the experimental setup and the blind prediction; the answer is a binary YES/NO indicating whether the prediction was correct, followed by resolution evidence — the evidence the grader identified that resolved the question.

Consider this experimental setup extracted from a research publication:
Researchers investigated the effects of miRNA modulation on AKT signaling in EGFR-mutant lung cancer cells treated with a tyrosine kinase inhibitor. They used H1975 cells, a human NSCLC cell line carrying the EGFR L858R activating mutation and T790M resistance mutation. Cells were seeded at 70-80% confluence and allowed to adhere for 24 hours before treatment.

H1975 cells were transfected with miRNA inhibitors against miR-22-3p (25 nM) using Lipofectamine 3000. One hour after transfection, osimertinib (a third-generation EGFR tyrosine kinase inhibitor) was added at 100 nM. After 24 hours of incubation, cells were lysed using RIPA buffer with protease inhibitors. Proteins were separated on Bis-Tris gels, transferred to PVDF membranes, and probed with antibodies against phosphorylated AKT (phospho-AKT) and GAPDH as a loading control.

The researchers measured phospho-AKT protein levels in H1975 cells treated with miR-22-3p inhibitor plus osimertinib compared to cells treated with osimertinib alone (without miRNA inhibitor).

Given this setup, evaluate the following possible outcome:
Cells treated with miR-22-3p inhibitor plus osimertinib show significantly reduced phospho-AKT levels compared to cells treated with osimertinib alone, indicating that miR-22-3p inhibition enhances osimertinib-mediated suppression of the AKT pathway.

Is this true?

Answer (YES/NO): NO